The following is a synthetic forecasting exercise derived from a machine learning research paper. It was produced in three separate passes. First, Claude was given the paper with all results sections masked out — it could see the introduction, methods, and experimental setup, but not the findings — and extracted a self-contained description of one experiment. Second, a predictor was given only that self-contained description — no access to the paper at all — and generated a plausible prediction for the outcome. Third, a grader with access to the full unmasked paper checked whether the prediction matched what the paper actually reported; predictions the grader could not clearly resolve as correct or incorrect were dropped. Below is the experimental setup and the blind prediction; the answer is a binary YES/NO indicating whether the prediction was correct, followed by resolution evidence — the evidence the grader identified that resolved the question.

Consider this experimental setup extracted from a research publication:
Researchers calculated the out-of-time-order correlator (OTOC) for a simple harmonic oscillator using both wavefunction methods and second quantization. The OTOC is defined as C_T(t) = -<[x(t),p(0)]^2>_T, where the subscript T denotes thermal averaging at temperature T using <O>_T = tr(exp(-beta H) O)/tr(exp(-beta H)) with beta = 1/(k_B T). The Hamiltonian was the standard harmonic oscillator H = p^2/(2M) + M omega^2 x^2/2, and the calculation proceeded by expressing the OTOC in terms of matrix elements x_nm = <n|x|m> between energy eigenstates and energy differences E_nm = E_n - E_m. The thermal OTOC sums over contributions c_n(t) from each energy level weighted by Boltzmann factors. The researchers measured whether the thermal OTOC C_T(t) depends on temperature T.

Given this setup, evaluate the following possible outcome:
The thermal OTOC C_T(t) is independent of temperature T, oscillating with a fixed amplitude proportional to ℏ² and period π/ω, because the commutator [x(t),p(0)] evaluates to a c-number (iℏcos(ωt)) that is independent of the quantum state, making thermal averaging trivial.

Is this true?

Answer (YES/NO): YES